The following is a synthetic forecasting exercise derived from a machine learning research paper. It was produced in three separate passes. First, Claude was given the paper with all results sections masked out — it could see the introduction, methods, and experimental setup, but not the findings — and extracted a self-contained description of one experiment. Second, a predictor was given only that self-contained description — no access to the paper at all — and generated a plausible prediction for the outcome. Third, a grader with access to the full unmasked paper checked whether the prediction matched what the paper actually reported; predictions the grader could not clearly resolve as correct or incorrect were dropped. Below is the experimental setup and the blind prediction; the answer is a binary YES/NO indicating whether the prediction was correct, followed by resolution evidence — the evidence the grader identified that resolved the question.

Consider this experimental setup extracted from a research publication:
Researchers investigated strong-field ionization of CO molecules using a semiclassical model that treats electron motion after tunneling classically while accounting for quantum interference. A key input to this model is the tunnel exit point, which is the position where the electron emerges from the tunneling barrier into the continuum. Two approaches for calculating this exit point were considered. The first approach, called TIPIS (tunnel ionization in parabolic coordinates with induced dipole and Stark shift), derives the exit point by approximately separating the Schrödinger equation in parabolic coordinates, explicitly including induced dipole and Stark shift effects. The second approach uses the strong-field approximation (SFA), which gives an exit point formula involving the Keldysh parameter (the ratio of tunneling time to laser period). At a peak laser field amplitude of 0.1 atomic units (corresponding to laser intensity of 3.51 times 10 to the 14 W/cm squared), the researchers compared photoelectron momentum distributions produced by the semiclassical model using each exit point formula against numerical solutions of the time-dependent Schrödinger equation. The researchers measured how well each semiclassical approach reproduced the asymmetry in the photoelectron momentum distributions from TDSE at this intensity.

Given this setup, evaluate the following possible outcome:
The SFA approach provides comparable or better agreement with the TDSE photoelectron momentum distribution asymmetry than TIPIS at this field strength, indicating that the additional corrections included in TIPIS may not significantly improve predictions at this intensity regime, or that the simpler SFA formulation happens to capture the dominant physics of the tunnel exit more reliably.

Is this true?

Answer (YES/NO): YES